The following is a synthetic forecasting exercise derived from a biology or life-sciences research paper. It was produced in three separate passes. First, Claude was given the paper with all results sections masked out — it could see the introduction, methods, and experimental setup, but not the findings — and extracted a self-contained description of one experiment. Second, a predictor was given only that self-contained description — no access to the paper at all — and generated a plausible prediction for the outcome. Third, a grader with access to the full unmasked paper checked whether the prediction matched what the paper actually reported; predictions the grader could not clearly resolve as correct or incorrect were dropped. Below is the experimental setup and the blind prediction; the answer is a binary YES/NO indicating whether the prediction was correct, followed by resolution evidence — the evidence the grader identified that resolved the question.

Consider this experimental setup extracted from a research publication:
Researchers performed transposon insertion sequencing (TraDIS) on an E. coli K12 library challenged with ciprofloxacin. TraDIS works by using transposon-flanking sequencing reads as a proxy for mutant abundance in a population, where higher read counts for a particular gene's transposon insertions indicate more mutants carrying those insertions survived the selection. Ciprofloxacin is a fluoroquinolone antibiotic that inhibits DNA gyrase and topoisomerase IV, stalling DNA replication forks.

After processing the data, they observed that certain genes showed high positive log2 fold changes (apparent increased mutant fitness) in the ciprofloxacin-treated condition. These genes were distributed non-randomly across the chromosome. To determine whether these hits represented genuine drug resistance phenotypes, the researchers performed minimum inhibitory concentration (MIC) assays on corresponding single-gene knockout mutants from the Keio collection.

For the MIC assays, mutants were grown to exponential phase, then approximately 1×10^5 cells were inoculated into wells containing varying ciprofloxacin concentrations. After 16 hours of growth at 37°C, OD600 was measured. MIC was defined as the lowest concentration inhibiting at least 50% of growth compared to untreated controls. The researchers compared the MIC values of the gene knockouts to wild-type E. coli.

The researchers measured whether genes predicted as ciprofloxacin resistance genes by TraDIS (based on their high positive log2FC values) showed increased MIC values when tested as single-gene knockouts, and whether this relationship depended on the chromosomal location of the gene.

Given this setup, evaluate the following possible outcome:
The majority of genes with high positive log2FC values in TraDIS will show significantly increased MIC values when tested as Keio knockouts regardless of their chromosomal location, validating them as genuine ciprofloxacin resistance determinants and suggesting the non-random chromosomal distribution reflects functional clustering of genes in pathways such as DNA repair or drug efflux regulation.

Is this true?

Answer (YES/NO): NO